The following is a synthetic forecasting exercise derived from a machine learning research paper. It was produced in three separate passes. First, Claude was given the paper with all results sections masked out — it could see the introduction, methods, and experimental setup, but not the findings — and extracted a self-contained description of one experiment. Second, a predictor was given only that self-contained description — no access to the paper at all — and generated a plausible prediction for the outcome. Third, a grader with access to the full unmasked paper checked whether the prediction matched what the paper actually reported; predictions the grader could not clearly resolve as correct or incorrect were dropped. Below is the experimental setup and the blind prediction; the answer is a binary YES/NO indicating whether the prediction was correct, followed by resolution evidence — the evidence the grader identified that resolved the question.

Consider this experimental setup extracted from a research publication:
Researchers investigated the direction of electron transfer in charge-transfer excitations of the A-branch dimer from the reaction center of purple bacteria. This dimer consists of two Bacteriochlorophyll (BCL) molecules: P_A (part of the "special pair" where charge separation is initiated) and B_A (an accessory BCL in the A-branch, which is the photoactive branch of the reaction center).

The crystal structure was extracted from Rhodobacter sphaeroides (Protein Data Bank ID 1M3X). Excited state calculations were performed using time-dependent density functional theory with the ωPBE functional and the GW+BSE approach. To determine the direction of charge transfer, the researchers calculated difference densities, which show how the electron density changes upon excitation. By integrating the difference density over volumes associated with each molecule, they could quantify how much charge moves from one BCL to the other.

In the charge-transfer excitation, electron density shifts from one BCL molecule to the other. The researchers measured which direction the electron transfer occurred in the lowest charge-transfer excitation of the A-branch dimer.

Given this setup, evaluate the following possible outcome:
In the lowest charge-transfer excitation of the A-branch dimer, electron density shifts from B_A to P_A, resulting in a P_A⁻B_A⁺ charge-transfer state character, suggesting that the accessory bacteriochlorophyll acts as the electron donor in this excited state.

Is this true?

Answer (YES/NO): NO